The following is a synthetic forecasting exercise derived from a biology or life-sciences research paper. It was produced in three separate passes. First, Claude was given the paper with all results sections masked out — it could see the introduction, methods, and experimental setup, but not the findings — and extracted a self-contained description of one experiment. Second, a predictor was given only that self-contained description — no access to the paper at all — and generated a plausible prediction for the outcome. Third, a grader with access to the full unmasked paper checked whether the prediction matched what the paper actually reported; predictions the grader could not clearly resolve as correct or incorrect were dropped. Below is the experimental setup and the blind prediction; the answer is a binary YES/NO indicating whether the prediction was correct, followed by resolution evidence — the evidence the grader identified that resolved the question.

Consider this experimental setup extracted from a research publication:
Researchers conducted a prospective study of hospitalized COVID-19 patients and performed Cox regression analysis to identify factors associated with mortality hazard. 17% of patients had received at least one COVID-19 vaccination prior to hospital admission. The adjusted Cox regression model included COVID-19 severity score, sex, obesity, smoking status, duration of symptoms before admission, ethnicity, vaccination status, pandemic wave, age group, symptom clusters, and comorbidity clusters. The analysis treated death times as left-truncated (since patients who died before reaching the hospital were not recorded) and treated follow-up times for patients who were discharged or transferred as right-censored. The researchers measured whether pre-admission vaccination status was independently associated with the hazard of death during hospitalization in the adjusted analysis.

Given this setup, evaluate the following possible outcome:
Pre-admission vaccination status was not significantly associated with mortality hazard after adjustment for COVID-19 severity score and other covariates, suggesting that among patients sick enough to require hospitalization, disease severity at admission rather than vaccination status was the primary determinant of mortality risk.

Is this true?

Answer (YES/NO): NO